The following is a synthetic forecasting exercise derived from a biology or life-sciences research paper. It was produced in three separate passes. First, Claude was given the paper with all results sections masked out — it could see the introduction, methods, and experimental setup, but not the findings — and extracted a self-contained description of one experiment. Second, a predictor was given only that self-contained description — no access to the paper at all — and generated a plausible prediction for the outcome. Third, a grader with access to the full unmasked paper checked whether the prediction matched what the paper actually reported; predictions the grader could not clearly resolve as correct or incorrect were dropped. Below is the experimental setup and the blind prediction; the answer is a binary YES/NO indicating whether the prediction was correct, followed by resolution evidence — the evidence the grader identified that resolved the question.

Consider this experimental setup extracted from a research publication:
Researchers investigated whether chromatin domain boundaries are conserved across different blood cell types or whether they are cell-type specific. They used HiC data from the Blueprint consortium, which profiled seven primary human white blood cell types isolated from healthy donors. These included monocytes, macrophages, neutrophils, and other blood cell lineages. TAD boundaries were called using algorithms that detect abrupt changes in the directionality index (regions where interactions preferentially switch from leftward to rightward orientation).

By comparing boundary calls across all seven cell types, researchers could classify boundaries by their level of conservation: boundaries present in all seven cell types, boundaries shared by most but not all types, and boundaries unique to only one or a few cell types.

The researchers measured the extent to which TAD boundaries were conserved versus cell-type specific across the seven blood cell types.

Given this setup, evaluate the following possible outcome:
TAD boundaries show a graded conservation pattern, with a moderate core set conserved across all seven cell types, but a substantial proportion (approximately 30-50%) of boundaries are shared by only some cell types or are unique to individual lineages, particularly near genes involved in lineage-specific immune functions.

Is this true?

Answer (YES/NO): NO